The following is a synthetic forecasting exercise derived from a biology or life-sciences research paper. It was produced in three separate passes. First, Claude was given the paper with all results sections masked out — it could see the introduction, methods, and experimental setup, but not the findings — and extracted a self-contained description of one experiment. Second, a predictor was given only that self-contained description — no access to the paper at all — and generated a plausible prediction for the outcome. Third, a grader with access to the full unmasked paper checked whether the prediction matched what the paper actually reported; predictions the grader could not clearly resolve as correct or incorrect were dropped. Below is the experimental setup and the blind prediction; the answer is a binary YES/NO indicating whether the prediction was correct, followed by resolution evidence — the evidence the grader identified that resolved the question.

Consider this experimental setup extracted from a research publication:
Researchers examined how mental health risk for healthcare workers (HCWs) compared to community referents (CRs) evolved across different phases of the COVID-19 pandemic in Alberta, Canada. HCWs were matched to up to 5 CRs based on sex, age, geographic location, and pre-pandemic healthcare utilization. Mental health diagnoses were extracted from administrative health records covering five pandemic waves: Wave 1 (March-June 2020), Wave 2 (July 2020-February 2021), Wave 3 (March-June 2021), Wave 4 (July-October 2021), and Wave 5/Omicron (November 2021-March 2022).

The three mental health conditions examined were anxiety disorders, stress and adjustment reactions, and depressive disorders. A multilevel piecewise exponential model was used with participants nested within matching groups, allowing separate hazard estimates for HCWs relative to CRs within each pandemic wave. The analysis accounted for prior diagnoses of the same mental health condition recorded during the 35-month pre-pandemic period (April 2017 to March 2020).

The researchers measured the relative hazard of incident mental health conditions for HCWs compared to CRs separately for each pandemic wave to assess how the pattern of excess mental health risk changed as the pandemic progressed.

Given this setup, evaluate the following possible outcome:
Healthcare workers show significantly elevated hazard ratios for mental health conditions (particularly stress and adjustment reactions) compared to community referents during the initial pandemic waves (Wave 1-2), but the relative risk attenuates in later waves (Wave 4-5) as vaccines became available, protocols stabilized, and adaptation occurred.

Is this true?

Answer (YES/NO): NO